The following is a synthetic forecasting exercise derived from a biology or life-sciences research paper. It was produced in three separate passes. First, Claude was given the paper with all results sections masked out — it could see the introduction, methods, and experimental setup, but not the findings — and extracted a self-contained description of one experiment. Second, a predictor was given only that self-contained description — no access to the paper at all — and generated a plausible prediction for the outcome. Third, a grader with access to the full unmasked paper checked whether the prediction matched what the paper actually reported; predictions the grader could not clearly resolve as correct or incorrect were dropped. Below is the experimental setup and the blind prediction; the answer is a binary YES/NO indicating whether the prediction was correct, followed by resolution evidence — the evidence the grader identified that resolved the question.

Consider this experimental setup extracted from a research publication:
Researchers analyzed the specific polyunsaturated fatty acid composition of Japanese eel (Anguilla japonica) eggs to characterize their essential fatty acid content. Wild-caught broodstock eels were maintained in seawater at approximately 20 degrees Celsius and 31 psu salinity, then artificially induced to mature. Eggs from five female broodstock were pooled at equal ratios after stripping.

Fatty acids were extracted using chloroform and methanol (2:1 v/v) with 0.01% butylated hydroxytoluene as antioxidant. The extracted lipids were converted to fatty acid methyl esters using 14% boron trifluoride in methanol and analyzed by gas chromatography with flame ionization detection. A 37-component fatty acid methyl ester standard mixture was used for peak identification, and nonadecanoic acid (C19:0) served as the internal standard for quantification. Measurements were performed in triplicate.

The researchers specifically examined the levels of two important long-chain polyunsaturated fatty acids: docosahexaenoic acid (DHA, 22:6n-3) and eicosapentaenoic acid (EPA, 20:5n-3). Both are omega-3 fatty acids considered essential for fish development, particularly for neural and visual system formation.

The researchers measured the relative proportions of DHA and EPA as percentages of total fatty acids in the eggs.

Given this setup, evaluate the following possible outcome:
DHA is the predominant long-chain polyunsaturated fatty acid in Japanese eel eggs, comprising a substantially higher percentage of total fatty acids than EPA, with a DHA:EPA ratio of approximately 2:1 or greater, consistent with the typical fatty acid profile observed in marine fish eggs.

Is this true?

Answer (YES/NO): YES